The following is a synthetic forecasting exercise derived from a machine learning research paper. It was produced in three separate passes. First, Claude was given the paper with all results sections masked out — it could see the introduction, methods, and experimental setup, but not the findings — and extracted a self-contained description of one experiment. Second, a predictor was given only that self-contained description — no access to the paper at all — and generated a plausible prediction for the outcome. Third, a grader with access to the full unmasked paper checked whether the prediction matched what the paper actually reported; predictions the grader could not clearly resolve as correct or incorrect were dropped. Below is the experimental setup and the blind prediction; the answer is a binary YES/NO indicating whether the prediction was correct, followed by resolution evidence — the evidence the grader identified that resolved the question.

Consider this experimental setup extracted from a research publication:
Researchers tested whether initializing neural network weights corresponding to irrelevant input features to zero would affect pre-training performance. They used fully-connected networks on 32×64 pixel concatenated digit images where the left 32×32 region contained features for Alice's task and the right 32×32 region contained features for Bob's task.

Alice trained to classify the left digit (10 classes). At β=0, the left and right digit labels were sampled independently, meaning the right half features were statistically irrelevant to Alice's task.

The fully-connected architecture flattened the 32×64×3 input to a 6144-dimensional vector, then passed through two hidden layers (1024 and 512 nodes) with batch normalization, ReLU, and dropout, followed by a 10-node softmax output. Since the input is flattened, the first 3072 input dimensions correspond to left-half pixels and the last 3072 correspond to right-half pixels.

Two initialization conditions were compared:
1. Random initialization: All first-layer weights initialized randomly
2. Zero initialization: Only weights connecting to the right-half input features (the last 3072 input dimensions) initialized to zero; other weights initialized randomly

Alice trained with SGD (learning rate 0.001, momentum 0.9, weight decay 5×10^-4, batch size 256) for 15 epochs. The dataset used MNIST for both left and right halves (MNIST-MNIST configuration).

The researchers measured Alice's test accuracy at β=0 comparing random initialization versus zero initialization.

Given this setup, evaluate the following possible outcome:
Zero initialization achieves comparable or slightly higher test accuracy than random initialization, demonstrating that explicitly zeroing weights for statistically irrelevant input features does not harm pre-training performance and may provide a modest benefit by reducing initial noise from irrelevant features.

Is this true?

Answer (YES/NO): YES